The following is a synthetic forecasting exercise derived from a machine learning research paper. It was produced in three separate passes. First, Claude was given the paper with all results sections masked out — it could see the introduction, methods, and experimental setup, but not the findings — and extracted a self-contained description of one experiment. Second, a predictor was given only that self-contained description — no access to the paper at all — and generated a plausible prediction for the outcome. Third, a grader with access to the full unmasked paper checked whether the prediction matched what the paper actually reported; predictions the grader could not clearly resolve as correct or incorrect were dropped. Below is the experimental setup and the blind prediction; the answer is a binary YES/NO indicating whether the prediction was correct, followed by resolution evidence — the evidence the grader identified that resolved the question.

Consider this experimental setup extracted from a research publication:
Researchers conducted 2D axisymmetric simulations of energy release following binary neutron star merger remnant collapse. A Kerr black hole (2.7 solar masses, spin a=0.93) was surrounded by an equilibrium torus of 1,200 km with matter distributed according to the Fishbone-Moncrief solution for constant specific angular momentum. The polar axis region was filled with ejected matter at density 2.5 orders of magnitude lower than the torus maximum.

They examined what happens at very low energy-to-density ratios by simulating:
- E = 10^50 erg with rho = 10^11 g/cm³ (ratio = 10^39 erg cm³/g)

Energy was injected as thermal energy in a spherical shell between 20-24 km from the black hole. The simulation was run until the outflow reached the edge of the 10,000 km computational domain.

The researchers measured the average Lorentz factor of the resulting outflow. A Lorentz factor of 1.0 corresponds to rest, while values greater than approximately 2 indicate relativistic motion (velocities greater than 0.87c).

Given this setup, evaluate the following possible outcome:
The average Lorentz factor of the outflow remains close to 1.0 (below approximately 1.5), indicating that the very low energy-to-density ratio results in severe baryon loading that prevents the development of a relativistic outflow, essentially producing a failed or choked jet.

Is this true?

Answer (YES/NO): YES